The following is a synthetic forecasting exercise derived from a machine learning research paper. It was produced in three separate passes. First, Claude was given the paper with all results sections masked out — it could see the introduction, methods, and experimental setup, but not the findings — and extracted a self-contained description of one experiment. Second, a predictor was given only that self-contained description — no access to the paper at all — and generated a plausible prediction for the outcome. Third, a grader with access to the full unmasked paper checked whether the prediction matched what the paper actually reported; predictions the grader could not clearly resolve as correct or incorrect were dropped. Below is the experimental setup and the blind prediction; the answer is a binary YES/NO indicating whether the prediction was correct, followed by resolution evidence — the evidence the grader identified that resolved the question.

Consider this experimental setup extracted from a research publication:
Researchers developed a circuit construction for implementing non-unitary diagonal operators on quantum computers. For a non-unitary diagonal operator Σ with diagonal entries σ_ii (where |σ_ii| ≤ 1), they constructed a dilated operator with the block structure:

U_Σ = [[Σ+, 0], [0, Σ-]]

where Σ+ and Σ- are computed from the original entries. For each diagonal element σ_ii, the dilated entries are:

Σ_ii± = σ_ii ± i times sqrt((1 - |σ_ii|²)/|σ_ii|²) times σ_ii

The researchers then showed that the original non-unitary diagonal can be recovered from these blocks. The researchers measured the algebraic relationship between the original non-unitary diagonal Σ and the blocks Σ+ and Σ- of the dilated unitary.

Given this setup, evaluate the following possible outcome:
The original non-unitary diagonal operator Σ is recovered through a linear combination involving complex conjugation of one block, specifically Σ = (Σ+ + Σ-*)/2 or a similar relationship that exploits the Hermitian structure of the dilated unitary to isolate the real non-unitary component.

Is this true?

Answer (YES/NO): NO